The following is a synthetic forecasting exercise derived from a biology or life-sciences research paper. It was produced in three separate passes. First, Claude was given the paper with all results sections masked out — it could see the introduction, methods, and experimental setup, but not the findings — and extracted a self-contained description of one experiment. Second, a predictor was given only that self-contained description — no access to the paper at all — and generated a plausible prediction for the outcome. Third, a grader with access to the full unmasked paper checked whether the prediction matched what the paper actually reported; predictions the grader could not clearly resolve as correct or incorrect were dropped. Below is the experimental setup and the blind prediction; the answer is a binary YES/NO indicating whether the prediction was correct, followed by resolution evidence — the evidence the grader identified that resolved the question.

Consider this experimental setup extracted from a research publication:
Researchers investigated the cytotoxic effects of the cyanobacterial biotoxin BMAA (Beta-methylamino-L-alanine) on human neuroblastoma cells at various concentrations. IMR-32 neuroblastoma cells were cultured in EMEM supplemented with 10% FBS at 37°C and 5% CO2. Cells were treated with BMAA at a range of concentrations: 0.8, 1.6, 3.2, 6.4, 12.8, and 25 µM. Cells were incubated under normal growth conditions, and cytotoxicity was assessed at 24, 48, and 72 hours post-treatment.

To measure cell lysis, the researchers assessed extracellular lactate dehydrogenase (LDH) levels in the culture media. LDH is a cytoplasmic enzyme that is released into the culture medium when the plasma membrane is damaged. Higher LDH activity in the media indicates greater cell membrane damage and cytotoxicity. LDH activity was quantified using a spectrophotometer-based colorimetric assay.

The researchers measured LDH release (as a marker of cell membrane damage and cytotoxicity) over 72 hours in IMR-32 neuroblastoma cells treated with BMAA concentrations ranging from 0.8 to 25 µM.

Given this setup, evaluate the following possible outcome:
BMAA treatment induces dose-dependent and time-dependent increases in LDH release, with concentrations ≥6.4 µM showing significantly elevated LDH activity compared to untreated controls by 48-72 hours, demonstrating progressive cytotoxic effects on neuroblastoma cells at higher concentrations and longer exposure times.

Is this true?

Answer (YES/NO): YES